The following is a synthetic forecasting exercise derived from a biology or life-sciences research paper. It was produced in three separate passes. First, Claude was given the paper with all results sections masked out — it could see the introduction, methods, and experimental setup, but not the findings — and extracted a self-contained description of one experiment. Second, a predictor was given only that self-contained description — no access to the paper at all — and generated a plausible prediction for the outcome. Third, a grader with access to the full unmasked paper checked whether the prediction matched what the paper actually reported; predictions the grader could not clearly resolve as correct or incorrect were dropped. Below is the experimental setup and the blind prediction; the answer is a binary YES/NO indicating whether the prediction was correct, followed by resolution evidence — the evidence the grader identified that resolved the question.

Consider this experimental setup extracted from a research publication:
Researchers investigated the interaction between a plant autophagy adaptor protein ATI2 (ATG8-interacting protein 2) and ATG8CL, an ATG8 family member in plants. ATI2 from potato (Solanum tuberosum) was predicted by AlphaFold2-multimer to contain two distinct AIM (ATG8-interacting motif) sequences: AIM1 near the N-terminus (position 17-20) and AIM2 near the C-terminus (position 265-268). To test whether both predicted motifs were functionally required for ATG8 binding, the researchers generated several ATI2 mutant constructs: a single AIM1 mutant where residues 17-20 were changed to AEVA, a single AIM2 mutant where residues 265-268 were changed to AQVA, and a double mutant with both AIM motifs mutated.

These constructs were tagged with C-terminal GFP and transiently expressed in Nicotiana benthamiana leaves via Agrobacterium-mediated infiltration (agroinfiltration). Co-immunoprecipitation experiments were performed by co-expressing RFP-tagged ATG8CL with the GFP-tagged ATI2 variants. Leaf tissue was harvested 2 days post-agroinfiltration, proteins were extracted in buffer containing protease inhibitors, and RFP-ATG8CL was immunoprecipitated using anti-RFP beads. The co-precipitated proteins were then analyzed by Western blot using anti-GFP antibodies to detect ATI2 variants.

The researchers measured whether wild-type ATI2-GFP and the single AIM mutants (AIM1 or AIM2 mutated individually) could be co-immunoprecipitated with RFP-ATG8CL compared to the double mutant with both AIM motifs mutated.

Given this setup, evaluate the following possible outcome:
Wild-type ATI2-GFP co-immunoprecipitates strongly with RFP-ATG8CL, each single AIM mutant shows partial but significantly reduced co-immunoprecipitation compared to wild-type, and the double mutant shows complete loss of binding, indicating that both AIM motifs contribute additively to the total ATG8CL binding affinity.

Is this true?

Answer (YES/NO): NO